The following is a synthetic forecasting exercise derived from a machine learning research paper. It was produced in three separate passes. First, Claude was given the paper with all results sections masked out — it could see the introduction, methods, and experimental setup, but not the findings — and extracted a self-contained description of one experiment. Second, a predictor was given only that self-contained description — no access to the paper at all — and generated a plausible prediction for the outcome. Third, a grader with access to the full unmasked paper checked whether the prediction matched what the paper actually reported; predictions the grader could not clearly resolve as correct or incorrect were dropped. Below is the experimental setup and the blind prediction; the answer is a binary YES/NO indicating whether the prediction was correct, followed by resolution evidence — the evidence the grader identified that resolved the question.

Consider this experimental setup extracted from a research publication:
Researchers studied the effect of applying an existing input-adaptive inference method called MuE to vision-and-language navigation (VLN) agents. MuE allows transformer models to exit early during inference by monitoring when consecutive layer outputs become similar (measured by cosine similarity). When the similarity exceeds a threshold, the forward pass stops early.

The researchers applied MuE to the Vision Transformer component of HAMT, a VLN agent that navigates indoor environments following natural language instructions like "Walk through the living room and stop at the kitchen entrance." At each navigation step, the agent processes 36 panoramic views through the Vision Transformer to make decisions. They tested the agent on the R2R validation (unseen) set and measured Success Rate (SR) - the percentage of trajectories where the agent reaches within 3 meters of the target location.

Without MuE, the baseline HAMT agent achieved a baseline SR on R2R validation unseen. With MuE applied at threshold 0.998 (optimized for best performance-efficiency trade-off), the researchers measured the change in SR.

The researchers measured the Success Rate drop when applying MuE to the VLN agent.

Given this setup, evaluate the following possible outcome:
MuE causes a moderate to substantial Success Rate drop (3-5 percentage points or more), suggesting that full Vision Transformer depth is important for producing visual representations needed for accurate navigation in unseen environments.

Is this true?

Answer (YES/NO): YES